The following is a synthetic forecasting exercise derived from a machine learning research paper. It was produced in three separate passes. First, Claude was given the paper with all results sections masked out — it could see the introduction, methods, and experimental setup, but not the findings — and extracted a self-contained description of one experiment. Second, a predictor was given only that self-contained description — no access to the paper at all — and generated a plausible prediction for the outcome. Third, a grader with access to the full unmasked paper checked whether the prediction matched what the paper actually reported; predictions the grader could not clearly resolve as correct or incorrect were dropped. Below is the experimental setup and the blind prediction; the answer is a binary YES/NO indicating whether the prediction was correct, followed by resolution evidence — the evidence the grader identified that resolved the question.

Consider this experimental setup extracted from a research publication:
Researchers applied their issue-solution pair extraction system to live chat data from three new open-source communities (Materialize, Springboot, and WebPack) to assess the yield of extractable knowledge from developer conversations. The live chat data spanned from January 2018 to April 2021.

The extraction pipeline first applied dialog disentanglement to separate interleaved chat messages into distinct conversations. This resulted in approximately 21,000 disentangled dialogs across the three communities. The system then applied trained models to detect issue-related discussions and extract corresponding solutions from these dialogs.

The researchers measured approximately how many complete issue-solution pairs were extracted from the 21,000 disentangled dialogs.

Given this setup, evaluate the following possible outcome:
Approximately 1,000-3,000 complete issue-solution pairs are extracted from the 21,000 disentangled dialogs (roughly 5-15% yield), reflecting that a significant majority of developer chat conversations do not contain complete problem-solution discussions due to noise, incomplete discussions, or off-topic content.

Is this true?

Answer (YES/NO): NO